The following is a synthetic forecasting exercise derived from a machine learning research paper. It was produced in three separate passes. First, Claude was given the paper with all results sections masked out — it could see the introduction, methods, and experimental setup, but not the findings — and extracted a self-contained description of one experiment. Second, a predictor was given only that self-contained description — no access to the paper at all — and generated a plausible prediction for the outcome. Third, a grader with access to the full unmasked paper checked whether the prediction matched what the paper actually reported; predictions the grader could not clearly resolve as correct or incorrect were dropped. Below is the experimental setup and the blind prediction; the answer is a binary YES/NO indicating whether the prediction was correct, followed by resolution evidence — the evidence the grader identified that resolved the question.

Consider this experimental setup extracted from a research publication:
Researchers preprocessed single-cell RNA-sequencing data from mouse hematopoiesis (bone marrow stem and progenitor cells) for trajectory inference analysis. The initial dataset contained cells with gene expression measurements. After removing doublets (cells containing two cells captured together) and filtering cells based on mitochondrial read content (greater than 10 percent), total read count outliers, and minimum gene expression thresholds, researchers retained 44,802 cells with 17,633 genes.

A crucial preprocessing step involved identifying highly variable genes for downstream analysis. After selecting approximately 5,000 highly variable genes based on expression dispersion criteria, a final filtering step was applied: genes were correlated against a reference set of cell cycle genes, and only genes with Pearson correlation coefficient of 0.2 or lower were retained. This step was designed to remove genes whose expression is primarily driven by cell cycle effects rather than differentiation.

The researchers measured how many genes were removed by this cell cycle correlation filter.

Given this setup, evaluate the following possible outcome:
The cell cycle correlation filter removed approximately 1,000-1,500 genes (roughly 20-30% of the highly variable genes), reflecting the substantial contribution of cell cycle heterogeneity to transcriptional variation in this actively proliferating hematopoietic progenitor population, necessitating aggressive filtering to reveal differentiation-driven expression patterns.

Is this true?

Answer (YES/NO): NO